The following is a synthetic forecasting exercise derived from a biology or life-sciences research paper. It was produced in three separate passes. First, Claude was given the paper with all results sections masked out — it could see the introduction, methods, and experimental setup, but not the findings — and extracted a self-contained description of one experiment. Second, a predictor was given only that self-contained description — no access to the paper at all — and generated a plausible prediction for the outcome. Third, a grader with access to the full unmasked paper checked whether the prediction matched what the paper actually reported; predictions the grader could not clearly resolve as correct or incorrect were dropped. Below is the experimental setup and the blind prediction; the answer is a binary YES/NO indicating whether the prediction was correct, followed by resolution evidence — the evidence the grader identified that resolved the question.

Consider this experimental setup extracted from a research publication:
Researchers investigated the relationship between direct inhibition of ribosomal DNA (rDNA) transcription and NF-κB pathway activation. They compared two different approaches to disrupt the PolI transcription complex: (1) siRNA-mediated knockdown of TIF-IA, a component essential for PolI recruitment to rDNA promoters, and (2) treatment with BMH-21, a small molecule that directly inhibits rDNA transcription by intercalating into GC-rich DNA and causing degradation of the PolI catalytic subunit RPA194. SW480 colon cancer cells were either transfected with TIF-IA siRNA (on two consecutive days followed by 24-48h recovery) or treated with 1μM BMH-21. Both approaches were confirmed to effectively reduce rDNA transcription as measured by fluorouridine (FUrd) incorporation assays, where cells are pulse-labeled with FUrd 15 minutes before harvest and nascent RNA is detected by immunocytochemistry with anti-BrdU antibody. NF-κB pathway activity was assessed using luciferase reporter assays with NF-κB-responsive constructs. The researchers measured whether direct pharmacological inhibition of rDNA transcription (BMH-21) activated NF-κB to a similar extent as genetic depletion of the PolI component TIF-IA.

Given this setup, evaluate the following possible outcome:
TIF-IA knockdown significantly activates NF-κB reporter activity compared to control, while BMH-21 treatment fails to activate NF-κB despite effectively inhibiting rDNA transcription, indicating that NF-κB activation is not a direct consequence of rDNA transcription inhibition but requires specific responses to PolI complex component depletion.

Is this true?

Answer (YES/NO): YES